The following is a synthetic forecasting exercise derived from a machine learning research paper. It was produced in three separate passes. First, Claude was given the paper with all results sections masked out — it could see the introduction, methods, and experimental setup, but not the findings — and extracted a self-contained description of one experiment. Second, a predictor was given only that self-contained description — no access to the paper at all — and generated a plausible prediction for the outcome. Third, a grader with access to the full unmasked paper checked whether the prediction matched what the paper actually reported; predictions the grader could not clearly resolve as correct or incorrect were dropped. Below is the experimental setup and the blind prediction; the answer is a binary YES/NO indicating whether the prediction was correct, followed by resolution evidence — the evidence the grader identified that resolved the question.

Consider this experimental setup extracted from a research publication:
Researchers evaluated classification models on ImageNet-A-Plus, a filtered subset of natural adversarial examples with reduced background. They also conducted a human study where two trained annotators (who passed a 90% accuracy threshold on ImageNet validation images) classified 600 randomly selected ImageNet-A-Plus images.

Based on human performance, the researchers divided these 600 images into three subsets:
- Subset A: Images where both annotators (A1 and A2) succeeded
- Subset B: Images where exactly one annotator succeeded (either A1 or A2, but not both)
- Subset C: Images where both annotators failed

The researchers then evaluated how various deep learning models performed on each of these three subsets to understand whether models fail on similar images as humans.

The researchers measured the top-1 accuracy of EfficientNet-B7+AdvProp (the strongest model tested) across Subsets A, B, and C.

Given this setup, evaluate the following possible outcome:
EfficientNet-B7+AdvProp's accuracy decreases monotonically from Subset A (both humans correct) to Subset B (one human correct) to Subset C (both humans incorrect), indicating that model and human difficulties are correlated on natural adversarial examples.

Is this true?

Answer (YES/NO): YES